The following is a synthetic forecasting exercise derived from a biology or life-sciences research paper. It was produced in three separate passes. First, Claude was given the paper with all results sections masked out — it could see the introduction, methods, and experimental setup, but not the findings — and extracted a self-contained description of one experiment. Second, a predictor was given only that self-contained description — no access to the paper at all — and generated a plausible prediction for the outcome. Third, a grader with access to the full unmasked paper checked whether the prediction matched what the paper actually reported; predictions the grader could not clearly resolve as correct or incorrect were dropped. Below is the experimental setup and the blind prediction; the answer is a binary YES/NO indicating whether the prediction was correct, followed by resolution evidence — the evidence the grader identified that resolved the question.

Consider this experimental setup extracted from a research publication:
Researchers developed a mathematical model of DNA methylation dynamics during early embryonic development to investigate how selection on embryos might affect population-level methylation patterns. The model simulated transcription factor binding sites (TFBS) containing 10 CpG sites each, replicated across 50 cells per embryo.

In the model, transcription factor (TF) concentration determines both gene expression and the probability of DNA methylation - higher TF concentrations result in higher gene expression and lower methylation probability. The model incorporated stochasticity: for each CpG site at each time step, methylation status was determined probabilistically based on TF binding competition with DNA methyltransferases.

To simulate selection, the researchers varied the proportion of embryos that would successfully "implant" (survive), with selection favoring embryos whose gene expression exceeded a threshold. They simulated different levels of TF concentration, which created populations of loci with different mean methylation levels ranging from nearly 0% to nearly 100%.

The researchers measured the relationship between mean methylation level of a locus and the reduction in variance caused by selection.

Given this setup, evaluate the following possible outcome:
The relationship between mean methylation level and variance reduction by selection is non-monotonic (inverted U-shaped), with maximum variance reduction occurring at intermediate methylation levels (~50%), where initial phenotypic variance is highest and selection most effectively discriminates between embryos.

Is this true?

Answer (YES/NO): NO